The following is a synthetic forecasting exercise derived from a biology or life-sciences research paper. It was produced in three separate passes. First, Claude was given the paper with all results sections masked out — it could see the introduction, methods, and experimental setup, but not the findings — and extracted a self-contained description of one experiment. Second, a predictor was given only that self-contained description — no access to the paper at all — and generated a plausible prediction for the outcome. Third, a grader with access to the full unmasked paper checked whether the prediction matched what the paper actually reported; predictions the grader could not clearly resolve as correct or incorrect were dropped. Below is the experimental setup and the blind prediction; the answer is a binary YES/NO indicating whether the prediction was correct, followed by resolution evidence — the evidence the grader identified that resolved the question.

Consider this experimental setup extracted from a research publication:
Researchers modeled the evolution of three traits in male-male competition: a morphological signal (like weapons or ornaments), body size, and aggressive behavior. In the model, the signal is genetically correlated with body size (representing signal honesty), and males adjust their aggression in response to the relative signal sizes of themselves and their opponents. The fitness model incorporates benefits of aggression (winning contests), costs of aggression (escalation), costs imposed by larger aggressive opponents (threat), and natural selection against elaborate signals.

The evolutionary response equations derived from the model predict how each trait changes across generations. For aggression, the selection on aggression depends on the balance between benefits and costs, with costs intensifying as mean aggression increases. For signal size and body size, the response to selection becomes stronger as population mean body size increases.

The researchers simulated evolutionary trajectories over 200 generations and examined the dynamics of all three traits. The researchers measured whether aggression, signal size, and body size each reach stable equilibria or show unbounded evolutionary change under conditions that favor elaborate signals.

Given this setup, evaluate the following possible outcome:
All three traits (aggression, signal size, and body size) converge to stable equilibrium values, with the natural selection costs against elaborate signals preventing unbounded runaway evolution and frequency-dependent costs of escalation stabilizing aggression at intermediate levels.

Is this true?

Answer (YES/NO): NO